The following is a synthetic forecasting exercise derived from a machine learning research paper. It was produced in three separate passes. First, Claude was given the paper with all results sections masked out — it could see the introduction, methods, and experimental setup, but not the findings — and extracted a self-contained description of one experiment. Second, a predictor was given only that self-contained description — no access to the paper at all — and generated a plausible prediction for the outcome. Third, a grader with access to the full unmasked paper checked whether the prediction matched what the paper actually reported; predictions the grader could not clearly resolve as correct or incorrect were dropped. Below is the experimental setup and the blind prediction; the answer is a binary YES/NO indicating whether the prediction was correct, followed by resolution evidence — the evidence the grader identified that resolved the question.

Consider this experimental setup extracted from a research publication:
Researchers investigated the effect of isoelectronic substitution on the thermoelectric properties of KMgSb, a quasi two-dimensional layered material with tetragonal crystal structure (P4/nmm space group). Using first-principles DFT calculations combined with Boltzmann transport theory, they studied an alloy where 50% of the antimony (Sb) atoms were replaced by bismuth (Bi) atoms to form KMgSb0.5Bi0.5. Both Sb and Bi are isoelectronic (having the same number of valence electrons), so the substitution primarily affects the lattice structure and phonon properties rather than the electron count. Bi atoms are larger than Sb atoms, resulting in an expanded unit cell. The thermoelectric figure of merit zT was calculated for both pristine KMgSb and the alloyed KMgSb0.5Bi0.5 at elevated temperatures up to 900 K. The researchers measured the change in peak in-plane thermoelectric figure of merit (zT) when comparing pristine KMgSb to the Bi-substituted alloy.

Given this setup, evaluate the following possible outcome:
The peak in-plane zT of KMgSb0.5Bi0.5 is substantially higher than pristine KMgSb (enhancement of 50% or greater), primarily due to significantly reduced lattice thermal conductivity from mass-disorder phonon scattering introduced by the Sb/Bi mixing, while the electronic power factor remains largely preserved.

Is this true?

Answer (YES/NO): NO